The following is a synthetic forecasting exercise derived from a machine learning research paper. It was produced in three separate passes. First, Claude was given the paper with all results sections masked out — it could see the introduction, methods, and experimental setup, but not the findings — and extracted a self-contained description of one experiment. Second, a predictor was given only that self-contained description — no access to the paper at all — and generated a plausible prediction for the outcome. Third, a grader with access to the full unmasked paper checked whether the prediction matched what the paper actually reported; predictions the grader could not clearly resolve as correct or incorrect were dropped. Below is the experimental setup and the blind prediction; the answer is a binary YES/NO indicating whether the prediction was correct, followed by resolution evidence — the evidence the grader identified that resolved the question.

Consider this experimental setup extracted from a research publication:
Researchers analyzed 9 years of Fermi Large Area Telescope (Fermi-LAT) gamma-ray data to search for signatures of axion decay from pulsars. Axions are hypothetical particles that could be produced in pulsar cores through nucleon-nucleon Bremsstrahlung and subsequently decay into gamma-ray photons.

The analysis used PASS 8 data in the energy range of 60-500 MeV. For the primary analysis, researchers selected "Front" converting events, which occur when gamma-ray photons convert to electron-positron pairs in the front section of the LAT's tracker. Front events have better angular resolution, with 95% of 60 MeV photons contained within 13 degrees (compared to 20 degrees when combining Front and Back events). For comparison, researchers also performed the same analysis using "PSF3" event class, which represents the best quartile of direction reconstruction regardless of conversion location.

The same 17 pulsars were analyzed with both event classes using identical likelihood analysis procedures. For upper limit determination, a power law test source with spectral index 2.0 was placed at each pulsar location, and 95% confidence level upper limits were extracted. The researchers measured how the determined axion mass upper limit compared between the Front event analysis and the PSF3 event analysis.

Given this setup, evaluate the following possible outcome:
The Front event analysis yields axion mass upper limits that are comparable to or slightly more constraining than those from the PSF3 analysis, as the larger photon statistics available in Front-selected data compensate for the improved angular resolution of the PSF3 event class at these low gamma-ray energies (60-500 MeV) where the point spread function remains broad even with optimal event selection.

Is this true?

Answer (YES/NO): YES